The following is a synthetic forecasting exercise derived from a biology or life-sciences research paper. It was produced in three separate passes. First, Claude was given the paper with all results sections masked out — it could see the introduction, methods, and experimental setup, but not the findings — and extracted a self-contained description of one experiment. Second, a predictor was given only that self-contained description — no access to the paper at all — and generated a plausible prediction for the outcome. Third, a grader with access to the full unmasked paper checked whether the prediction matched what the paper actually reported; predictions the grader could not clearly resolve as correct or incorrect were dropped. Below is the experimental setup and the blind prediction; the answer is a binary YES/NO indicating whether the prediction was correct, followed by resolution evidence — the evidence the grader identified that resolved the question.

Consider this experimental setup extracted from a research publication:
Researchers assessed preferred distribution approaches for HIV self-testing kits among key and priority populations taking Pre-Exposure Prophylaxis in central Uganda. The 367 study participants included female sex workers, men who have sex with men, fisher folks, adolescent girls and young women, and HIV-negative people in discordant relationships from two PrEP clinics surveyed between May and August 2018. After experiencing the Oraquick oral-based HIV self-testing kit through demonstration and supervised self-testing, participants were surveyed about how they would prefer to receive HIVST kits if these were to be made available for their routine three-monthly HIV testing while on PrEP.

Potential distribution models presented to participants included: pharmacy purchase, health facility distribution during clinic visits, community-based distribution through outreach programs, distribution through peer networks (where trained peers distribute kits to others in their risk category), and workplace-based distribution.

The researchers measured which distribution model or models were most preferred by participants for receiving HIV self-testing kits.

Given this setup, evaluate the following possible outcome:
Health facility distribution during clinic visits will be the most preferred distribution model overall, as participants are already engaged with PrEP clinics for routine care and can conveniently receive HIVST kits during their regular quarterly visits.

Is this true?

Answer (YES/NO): NO